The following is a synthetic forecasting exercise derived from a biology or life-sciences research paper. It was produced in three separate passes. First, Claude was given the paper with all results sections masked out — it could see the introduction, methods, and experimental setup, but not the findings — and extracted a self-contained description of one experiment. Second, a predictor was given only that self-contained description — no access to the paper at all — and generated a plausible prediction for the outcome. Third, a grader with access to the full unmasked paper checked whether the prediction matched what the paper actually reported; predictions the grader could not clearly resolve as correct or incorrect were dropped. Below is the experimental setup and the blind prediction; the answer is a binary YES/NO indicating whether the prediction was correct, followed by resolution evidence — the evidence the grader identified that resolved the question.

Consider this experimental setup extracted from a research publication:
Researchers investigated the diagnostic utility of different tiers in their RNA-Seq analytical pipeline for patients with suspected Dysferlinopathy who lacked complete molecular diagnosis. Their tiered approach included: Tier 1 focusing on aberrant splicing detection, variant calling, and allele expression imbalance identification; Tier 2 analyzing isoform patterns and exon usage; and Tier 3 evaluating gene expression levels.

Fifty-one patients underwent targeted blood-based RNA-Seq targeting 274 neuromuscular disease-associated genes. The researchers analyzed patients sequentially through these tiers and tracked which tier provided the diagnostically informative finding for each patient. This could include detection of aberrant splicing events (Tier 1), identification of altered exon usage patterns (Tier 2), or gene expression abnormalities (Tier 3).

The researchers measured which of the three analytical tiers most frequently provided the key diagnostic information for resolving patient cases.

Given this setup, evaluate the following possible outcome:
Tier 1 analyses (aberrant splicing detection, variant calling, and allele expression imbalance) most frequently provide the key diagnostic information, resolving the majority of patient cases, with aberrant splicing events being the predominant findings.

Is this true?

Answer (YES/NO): YES